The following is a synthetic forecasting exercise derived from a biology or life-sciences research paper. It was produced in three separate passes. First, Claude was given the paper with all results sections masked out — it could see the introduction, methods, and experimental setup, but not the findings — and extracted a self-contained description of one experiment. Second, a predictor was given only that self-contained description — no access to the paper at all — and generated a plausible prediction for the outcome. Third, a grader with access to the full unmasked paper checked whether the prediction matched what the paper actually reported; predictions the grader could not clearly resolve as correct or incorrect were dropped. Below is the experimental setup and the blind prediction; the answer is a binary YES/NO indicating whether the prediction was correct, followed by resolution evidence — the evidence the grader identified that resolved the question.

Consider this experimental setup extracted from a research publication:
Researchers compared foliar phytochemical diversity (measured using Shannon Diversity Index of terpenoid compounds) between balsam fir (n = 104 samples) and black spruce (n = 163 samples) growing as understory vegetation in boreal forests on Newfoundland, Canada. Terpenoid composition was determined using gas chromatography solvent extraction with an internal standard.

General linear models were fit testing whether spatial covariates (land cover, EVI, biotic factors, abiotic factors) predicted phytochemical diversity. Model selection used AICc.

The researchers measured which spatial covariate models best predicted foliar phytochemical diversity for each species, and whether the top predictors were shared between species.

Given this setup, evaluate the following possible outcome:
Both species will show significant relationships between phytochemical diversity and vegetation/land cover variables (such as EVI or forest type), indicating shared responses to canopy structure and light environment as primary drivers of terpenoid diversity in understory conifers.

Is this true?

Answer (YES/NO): NO